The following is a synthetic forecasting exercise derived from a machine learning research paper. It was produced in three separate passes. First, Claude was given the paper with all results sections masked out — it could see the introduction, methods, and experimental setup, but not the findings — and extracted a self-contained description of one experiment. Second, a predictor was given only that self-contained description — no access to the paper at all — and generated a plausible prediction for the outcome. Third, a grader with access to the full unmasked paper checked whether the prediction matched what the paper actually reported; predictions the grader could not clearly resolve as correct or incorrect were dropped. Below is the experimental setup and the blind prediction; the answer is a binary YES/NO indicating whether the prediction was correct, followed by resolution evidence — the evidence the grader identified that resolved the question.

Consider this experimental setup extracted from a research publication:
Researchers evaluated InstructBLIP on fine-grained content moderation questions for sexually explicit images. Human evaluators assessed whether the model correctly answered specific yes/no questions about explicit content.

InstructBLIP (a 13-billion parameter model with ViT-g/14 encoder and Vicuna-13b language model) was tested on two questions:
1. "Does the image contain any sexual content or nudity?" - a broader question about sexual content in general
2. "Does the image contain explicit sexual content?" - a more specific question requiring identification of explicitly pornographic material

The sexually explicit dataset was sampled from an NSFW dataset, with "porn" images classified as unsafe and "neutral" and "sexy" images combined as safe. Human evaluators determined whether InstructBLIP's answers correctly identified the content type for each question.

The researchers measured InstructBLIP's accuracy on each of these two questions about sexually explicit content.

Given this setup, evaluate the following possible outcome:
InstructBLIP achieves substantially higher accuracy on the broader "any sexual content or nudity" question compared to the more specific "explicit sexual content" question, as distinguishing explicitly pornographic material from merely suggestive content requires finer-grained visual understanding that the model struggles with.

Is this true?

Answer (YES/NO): YES